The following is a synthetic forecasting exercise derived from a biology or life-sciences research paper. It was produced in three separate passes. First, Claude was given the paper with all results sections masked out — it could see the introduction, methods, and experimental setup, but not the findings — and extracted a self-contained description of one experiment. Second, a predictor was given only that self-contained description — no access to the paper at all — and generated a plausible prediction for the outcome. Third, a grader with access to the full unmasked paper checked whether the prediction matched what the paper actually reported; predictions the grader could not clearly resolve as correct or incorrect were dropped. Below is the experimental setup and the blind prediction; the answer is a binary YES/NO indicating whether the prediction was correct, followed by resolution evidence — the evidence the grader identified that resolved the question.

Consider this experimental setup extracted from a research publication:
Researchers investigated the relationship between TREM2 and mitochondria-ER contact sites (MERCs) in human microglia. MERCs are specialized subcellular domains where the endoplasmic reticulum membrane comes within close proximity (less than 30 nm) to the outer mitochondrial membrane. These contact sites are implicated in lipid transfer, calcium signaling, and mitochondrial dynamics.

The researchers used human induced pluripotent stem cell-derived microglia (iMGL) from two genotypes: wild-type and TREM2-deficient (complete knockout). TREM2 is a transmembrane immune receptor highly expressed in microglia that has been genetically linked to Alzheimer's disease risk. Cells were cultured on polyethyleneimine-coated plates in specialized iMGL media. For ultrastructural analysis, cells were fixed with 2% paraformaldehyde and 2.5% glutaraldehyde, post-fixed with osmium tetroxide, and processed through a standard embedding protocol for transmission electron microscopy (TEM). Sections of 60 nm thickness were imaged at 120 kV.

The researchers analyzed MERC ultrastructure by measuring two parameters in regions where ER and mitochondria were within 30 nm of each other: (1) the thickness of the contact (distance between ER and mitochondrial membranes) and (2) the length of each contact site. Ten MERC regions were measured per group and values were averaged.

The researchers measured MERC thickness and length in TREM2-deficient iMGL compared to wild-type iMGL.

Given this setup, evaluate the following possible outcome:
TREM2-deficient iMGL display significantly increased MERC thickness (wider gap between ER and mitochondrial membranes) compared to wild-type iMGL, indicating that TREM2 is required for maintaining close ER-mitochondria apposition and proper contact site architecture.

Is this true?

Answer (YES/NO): YES